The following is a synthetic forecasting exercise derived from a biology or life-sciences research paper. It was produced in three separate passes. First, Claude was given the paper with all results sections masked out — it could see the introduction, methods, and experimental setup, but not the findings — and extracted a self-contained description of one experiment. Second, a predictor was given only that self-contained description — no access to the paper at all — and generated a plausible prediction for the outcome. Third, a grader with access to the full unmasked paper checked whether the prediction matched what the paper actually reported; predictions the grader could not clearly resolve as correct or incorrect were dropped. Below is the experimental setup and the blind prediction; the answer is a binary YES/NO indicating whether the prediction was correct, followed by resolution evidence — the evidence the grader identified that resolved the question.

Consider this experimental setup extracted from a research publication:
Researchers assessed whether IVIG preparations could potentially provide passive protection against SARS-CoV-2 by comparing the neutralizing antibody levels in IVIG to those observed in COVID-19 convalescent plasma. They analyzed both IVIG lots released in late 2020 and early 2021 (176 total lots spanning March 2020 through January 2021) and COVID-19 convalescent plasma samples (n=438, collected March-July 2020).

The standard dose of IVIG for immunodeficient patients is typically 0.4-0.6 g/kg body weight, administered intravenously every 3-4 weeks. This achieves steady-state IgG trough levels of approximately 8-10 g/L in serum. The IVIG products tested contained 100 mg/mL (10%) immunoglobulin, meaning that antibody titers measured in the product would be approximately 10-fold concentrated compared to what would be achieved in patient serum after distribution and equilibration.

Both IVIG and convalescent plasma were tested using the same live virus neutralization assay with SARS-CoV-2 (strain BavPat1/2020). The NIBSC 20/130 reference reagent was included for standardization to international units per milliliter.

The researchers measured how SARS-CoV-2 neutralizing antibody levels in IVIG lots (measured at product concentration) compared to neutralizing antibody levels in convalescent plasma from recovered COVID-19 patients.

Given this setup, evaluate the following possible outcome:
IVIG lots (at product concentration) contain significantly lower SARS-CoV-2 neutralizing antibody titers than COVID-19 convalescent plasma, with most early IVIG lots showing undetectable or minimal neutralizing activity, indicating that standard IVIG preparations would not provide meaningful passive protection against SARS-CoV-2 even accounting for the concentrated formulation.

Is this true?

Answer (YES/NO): YES